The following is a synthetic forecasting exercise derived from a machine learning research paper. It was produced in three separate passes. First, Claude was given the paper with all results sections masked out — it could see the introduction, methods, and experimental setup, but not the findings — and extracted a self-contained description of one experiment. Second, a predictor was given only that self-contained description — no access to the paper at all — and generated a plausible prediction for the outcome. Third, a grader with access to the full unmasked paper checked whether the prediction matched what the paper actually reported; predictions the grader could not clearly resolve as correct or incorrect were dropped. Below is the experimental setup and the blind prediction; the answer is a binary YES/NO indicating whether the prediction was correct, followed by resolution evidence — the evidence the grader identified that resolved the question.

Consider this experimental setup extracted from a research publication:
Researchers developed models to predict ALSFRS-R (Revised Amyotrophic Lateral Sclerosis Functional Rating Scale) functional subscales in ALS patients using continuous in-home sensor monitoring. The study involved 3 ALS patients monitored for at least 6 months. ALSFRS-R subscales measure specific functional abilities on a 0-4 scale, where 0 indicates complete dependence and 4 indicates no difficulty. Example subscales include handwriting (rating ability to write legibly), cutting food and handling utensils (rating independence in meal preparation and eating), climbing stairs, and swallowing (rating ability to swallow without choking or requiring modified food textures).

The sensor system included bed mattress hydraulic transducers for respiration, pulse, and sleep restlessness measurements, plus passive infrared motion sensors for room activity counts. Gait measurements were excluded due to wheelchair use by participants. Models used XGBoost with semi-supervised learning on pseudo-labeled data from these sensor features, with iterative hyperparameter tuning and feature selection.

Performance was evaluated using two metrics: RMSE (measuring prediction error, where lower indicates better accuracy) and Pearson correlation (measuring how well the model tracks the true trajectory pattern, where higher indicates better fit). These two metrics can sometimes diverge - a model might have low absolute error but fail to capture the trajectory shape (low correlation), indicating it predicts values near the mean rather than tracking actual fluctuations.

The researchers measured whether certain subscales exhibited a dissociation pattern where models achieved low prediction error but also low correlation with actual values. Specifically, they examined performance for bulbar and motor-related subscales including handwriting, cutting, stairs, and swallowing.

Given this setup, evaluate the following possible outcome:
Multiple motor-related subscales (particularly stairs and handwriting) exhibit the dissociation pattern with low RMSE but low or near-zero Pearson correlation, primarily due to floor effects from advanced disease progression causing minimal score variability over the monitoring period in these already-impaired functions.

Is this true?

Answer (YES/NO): NO